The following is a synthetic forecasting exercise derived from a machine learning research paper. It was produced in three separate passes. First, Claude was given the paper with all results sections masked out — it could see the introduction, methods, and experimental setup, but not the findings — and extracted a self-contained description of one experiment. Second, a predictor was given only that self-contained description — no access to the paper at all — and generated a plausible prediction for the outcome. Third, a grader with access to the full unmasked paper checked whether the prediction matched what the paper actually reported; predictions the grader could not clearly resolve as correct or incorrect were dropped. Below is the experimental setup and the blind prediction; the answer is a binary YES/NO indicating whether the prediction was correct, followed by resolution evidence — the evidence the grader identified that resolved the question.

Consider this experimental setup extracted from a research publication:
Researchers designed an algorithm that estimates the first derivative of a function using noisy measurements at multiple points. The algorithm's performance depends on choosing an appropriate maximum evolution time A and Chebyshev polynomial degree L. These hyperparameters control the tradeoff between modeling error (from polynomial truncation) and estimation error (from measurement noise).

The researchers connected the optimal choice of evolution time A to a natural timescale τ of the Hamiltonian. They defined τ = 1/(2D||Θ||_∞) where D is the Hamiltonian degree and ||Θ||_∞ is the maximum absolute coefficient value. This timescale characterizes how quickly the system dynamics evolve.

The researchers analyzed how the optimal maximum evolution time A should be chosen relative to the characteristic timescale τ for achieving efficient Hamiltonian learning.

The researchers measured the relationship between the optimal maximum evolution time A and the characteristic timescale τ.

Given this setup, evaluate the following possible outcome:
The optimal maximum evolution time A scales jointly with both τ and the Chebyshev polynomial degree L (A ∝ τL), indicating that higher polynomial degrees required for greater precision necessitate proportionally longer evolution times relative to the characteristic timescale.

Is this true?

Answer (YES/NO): NO